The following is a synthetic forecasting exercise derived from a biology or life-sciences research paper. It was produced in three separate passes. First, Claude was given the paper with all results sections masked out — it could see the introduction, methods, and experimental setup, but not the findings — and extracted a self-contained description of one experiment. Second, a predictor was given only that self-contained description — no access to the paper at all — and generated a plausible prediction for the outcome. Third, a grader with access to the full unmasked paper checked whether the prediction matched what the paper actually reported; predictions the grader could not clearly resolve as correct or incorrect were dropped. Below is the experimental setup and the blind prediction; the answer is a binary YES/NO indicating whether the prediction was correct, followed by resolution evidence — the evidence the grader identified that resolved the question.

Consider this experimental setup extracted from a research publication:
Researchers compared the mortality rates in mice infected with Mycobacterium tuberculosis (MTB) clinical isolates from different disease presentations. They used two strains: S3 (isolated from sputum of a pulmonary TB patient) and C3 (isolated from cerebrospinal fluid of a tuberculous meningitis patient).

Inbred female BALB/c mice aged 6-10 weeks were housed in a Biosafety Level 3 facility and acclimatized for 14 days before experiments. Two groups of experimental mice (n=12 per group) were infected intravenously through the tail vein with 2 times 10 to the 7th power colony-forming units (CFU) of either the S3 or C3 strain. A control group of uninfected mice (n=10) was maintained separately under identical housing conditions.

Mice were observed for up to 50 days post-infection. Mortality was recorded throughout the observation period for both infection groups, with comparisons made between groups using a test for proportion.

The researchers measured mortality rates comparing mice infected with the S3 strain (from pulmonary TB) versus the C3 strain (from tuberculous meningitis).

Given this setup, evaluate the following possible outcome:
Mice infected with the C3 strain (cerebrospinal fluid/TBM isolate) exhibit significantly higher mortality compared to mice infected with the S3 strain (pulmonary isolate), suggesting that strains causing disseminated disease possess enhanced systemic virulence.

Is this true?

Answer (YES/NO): YES